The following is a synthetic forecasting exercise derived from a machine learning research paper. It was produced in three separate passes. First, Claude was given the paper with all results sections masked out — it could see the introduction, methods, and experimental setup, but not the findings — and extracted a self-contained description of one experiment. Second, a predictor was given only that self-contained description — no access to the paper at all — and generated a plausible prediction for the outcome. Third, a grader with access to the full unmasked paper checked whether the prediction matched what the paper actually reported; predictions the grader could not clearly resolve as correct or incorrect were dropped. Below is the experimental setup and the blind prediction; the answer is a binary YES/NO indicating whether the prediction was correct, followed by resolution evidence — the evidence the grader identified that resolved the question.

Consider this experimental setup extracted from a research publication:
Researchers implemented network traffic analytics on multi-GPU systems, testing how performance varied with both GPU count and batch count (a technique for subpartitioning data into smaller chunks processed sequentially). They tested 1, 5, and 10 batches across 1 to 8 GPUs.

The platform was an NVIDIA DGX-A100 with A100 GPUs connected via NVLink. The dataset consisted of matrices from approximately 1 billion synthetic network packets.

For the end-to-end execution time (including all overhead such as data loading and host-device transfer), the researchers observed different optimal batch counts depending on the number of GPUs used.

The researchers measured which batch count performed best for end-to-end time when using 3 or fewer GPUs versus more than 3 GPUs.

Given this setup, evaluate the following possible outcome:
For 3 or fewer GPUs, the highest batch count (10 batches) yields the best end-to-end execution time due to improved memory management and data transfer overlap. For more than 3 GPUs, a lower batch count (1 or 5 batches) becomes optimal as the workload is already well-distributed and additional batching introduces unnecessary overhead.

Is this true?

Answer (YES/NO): NO